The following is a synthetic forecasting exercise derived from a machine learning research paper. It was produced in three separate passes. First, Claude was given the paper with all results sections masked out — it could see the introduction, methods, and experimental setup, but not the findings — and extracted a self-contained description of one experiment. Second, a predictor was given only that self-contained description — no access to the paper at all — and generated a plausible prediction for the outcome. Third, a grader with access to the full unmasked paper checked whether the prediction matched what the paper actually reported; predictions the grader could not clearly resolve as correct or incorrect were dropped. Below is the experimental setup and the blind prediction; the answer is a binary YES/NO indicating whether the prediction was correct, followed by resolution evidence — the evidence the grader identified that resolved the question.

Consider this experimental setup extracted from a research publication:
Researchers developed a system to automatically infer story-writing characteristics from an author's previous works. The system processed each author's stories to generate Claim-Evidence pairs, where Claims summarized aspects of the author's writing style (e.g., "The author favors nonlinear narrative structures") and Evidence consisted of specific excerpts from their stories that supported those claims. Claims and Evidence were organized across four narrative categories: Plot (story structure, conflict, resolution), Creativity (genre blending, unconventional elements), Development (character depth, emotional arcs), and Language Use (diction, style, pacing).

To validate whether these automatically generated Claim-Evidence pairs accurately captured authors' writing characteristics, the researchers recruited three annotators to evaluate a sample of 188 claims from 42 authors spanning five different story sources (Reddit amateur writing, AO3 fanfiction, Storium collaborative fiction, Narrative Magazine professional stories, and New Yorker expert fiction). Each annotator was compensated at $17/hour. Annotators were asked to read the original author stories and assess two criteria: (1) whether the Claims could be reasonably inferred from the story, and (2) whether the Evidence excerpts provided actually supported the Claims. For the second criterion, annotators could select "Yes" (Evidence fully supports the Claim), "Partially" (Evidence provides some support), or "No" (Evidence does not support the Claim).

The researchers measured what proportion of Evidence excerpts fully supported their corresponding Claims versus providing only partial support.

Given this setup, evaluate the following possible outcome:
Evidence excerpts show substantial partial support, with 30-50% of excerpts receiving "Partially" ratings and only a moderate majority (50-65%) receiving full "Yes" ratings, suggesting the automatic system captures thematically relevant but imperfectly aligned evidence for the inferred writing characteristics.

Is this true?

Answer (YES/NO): NO